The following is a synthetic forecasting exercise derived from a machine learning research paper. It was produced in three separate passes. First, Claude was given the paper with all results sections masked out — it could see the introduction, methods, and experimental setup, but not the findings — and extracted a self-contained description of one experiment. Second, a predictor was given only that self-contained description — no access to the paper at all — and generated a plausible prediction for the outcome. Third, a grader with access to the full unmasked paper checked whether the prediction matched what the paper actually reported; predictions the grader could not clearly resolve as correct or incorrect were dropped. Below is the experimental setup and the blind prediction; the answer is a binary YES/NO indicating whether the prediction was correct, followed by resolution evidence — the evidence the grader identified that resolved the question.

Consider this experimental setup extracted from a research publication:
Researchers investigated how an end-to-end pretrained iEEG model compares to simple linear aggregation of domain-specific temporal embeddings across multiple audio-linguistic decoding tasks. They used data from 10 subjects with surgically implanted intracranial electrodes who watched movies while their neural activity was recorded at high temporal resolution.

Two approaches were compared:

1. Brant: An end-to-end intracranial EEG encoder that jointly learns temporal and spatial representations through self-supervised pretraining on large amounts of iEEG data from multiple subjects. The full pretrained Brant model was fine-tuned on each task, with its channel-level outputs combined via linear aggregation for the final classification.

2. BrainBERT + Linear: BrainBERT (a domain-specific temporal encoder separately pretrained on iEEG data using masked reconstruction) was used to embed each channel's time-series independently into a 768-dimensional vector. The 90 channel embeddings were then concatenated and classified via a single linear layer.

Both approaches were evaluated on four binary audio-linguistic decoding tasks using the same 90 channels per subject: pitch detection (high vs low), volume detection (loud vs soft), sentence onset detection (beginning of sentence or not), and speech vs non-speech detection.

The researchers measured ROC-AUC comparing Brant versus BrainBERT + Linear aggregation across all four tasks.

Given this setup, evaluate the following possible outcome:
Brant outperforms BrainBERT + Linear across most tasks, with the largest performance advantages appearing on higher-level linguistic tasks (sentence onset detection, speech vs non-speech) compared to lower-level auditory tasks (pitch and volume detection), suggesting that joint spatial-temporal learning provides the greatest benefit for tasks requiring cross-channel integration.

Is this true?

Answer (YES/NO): YES